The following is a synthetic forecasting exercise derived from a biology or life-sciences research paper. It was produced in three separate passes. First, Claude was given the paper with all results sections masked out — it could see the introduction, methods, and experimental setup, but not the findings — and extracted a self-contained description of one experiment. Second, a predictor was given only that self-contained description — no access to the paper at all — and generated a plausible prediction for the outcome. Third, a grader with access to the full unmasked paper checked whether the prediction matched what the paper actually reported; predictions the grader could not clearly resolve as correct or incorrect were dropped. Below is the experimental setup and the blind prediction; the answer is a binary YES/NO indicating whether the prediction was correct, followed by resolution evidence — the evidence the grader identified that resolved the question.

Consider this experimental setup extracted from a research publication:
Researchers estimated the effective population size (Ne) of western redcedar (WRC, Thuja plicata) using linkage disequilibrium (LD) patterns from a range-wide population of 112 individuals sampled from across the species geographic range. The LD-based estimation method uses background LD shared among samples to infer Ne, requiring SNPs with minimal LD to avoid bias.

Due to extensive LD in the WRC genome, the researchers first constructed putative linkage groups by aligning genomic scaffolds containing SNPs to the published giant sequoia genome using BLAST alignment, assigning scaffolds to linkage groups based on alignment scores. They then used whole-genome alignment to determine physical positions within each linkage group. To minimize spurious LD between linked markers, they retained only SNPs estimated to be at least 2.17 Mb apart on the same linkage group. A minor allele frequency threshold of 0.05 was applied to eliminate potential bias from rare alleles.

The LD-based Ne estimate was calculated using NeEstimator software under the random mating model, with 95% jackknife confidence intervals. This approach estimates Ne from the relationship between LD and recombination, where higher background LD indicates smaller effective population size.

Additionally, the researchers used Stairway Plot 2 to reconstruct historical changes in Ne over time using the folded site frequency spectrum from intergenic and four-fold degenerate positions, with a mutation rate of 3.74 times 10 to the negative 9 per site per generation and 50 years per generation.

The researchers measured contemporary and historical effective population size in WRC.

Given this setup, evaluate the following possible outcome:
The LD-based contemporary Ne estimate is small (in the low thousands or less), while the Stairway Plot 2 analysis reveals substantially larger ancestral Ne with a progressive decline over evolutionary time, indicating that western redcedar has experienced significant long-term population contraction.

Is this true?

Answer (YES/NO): YES